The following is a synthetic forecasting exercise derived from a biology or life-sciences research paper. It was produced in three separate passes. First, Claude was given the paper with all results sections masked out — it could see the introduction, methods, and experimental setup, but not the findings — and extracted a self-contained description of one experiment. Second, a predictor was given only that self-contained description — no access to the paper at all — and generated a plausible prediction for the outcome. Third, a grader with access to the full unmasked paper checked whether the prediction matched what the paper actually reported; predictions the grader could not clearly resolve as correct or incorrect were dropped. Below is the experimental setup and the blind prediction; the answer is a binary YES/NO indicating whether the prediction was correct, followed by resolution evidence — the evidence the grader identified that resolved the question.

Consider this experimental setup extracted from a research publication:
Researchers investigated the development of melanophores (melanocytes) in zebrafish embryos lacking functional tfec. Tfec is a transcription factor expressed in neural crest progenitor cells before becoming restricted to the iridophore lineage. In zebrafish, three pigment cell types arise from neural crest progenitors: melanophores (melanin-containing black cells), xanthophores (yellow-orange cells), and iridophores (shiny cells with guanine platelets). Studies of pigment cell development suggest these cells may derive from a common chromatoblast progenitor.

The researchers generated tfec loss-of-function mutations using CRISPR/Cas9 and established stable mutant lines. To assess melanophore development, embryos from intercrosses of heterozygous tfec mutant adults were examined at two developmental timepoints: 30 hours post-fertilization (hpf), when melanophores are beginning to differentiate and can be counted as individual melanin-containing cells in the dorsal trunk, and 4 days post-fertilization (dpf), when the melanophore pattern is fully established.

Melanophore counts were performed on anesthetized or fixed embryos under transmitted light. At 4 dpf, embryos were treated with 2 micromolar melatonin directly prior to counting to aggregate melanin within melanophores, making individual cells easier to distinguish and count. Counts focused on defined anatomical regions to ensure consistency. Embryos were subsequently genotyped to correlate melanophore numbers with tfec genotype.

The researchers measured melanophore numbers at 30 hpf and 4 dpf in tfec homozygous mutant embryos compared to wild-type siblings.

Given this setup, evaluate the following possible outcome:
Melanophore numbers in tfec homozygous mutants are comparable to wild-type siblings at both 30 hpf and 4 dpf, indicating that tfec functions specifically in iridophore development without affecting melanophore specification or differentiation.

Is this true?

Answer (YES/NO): NO